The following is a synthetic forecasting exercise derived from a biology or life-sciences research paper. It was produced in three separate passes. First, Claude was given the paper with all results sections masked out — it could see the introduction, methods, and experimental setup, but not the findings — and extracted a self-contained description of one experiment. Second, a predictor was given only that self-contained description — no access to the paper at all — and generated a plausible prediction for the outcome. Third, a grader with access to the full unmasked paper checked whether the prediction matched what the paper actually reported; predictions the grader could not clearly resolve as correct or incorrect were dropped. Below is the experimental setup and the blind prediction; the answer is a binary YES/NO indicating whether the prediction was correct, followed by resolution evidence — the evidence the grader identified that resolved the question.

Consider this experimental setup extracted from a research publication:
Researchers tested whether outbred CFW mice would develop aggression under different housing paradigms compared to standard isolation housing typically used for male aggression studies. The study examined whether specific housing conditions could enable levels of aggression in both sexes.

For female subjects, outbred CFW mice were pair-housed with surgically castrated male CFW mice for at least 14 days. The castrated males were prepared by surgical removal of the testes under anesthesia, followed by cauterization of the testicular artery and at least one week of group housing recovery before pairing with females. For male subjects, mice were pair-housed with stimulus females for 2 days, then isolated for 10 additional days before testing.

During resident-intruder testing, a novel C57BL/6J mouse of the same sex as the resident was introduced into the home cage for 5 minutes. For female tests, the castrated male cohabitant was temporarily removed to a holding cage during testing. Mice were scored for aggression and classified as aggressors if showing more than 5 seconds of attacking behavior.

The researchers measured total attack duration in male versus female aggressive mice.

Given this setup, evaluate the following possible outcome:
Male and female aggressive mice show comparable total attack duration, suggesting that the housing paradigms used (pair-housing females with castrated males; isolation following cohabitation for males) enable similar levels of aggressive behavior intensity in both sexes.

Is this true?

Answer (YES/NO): YES